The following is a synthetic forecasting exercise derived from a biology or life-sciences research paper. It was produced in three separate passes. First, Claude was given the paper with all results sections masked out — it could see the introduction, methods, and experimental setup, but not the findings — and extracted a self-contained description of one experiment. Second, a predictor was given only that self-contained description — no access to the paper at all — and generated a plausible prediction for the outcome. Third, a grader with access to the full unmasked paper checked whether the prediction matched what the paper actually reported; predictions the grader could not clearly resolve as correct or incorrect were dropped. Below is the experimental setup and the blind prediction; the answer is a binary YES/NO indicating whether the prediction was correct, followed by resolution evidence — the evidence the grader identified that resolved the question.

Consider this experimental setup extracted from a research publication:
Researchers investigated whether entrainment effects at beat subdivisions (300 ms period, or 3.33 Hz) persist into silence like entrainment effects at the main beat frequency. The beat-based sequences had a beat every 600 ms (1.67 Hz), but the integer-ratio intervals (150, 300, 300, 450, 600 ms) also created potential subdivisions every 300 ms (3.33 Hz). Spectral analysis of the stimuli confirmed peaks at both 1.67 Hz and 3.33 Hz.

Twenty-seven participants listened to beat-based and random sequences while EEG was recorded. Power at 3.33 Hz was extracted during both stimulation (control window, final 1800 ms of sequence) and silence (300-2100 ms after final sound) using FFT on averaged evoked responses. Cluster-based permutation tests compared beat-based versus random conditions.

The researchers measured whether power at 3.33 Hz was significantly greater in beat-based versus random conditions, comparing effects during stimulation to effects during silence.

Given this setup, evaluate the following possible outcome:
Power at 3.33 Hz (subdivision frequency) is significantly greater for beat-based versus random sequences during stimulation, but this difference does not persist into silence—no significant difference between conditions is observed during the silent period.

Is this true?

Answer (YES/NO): YES